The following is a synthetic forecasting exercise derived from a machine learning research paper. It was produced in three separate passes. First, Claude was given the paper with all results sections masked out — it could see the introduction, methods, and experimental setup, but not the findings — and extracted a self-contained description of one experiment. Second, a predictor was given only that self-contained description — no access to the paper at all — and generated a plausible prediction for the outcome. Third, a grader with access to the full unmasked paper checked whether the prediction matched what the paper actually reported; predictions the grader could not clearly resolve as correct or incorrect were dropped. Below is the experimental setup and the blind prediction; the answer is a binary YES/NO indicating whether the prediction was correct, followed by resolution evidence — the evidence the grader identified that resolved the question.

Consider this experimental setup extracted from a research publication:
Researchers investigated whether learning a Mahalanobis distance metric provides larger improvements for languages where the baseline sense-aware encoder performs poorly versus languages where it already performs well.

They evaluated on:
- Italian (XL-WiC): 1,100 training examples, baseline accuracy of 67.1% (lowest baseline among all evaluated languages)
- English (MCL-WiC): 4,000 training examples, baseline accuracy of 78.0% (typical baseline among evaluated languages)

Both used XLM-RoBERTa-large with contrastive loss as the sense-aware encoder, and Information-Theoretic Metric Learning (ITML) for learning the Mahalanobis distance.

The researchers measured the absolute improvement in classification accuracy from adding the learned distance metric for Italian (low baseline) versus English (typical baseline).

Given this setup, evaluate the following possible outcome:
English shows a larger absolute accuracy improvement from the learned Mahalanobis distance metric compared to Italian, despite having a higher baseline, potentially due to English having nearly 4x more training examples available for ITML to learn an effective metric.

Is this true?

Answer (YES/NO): YES